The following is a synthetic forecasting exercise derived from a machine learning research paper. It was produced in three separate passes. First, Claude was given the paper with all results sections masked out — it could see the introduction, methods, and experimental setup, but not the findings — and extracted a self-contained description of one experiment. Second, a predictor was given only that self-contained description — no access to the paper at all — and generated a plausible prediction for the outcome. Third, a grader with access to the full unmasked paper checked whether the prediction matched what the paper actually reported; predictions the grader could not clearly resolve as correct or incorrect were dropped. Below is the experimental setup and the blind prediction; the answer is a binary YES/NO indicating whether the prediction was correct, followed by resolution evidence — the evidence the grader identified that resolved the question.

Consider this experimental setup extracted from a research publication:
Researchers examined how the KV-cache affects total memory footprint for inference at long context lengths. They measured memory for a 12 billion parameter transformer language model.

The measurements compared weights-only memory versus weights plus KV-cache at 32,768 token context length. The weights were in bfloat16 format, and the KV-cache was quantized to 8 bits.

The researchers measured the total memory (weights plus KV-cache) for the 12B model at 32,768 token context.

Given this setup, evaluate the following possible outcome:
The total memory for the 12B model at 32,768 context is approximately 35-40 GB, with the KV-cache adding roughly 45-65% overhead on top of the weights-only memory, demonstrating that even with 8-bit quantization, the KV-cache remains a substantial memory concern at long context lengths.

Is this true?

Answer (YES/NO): YES